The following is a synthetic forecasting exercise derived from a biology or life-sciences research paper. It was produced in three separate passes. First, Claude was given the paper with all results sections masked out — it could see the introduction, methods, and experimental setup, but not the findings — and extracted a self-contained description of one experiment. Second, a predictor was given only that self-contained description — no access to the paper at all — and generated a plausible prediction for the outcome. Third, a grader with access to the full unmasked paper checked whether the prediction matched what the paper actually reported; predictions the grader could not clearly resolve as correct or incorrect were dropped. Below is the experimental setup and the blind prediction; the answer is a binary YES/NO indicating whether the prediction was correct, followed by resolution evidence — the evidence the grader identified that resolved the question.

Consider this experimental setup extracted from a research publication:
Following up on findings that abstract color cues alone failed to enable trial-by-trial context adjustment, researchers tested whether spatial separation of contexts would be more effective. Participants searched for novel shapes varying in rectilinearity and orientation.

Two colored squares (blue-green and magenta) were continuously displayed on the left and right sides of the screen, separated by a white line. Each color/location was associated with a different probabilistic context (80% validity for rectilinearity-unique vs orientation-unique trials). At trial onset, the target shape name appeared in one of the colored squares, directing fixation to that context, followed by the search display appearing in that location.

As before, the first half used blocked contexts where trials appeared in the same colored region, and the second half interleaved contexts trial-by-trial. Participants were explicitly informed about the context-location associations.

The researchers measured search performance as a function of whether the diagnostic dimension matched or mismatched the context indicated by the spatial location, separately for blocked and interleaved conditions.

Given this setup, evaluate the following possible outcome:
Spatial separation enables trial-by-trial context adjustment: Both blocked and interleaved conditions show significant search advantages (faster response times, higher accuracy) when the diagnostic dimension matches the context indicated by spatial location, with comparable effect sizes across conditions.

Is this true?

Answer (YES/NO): NO